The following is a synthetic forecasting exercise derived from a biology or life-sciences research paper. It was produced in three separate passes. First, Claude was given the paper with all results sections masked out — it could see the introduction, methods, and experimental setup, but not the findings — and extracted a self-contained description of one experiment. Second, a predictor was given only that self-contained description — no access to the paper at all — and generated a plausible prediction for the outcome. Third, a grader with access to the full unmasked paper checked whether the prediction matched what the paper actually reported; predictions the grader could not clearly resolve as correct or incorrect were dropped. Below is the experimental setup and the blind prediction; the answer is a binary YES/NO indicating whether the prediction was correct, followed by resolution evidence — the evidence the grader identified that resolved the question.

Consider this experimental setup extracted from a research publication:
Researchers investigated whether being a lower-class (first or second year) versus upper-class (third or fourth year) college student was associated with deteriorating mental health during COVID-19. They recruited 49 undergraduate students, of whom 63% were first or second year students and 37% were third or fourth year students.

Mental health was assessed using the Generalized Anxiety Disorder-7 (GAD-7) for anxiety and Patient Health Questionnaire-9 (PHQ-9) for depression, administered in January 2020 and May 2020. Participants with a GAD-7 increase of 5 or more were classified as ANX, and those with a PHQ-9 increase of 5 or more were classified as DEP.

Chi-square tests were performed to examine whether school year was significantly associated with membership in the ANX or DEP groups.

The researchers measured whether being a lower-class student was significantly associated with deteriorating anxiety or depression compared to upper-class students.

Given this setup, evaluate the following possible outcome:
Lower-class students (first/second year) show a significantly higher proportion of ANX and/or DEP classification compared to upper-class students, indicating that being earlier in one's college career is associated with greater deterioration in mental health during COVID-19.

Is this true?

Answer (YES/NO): NO